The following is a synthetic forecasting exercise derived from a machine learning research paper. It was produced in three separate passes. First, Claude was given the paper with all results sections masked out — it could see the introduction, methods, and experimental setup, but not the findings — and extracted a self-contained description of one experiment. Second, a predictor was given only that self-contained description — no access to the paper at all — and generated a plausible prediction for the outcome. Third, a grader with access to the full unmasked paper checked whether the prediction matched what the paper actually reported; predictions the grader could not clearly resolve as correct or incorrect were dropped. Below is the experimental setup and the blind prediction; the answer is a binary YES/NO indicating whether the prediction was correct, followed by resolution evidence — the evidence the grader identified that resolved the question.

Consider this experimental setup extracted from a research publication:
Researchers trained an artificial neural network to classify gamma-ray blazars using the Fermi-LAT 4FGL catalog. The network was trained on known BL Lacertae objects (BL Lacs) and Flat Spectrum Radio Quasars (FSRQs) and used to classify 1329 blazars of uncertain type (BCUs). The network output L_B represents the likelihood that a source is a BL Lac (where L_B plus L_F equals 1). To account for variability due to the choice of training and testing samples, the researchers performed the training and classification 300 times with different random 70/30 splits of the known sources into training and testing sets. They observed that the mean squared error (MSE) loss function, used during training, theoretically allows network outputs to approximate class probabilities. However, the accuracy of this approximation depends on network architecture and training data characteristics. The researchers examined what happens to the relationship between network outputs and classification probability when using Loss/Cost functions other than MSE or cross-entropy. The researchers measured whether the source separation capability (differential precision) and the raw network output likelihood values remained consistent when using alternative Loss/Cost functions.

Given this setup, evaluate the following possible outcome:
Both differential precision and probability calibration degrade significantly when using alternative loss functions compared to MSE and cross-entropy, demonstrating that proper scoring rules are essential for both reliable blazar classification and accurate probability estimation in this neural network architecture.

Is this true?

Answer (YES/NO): NO